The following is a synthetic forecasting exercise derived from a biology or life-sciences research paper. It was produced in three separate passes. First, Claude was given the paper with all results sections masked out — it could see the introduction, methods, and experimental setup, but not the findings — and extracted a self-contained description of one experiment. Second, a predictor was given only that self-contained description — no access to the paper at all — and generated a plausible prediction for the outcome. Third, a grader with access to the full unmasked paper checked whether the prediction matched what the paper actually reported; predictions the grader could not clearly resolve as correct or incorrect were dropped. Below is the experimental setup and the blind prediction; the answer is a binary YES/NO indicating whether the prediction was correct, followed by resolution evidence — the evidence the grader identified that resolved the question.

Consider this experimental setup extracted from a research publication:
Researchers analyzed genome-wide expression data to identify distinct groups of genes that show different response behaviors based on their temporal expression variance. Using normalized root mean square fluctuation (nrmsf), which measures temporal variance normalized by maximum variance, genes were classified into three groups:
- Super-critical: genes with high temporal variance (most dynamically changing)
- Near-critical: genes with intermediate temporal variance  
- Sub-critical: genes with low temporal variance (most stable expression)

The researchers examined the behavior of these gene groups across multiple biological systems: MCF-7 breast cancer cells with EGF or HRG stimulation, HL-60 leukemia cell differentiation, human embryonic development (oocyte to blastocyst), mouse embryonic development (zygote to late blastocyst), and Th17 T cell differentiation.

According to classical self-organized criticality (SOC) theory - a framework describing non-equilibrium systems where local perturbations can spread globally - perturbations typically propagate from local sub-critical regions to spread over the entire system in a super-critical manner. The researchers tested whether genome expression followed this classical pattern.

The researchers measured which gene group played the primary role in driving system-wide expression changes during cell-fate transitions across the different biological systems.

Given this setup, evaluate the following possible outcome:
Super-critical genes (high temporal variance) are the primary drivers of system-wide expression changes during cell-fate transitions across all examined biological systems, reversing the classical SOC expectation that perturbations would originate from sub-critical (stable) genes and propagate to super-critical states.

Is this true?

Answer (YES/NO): NO